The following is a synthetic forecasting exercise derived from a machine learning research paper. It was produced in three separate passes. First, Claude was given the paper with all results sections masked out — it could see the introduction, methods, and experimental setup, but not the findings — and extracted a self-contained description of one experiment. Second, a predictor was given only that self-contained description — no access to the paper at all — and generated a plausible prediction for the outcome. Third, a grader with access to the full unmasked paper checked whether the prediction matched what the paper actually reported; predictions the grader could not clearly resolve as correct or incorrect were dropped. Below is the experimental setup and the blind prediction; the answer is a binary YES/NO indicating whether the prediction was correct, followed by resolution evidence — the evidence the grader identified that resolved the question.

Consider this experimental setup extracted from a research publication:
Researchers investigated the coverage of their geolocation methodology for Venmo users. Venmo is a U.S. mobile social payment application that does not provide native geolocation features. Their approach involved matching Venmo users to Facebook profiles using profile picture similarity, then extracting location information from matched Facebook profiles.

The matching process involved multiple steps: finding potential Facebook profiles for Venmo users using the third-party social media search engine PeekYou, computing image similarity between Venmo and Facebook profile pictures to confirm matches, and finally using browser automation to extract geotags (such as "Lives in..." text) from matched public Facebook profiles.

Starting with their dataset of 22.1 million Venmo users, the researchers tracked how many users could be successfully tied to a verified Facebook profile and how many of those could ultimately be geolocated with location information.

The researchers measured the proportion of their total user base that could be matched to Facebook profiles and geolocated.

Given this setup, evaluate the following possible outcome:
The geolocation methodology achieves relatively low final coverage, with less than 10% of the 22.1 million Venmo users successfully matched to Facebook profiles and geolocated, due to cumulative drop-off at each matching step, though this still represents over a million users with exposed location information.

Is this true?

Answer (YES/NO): NO